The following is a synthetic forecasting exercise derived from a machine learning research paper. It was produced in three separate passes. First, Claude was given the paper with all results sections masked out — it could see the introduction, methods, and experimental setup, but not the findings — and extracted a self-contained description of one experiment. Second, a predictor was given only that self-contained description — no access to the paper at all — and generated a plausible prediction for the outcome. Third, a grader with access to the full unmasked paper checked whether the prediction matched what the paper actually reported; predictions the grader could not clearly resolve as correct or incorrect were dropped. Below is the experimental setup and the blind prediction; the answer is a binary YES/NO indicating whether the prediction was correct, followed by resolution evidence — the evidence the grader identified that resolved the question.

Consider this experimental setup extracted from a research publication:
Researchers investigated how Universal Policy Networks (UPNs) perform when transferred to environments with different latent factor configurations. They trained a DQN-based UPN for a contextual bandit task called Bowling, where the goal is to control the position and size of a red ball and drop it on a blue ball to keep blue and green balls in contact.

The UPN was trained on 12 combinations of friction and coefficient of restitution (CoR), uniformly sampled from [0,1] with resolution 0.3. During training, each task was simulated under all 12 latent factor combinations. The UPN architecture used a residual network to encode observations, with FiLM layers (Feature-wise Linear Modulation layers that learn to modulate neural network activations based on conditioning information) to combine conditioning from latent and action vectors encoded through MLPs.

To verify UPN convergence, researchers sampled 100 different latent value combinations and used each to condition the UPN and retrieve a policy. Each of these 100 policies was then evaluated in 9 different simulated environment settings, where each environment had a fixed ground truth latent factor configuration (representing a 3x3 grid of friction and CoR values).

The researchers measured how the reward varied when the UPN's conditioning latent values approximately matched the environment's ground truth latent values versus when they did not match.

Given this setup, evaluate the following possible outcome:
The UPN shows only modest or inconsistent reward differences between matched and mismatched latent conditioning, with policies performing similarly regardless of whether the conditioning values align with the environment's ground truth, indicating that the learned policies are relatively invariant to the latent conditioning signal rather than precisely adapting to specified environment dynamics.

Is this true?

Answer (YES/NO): NO